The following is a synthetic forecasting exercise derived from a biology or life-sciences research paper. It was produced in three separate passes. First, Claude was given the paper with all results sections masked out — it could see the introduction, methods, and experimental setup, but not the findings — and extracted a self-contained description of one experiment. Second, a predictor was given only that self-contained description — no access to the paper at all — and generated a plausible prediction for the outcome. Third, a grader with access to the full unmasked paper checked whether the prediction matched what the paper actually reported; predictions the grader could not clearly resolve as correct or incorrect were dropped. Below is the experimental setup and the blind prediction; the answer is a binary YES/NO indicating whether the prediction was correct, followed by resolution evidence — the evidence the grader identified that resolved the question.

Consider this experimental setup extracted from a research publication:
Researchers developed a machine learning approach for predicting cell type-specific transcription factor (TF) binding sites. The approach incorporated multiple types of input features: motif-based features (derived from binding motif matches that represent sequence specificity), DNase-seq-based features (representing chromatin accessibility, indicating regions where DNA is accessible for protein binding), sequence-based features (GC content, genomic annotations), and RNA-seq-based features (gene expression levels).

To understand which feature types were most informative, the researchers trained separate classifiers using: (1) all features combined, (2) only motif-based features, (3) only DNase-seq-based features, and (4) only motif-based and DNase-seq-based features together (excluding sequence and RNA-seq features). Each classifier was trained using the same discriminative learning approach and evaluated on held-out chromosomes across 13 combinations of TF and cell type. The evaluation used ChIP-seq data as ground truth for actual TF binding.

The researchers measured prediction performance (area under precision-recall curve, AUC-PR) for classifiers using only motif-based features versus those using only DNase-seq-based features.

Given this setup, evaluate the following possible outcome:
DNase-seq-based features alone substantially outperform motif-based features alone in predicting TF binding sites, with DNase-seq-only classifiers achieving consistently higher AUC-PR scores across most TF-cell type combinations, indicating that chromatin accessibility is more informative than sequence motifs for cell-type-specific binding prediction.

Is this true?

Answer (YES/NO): YES